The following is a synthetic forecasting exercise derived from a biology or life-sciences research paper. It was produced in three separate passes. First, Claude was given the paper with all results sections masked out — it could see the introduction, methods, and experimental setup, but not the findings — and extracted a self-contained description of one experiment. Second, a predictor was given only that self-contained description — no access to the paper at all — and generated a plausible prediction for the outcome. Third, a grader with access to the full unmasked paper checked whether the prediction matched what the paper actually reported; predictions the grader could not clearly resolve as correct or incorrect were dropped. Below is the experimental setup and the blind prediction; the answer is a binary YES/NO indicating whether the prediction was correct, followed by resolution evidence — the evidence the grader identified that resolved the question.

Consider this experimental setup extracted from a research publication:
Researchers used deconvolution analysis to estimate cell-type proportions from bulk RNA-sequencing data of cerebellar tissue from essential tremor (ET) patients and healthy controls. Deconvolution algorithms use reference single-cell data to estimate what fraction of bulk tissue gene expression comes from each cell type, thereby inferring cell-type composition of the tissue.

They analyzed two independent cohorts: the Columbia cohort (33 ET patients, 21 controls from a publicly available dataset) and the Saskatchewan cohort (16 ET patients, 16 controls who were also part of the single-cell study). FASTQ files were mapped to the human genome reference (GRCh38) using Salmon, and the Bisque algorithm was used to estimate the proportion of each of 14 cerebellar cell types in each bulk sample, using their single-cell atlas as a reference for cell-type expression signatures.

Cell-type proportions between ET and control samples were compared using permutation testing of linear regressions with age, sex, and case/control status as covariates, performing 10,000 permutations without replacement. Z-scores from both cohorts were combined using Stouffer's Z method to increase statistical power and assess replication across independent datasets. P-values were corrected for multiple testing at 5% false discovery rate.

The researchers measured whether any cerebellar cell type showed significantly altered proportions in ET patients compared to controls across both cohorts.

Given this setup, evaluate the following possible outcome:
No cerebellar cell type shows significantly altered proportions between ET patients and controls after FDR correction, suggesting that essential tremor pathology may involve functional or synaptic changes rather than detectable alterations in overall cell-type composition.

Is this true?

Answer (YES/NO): NO